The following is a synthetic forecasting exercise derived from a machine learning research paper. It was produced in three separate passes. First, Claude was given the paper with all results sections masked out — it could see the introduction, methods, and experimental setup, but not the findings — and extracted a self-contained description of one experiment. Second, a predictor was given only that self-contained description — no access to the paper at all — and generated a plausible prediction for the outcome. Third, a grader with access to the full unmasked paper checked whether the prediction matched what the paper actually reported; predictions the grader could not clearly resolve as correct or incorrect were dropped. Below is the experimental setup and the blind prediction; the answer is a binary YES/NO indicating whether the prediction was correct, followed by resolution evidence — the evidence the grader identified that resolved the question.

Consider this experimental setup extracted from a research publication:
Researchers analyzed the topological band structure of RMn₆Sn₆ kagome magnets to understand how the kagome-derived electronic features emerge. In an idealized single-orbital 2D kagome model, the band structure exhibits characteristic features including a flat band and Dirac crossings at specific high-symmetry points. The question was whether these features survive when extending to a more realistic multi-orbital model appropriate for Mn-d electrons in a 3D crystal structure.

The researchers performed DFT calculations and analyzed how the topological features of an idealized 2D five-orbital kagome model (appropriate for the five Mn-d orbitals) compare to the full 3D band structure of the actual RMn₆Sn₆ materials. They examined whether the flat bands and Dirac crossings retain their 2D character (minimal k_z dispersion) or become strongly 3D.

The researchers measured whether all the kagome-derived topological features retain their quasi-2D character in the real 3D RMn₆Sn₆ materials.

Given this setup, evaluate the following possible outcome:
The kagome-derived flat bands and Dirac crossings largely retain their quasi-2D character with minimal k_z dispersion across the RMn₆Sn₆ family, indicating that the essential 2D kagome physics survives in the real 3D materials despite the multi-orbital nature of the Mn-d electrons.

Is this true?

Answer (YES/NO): NO